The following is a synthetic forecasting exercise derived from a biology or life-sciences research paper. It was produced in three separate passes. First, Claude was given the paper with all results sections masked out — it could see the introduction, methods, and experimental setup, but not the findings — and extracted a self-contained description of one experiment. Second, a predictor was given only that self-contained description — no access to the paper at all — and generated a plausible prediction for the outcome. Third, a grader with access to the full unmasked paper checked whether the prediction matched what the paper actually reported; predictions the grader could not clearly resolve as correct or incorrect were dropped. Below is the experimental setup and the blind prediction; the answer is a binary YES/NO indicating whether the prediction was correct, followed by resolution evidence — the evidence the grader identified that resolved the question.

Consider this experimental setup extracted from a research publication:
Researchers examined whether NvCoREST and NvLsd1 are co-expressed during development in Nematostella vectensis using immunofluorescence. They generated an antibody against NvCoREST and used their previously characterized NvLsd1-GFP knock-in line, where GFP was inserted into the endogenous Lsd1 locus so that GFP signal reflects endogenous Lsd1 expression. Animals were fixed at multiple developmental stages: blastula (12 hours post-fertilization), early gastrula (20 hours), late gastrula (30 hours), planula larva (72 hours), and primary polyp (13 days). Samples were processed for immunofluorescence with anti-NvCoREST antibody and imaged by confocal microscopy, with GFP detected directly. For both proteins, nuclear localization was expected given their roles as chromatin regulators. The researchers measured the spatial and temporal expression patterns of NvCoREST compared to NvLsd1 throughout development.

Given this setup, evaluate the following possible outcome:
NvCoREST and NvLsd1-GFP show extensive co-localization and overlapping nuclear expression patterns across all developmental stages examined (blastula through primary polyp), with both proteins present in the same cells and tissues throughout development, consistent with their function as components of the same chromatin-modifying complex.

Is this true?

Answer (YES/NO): YES